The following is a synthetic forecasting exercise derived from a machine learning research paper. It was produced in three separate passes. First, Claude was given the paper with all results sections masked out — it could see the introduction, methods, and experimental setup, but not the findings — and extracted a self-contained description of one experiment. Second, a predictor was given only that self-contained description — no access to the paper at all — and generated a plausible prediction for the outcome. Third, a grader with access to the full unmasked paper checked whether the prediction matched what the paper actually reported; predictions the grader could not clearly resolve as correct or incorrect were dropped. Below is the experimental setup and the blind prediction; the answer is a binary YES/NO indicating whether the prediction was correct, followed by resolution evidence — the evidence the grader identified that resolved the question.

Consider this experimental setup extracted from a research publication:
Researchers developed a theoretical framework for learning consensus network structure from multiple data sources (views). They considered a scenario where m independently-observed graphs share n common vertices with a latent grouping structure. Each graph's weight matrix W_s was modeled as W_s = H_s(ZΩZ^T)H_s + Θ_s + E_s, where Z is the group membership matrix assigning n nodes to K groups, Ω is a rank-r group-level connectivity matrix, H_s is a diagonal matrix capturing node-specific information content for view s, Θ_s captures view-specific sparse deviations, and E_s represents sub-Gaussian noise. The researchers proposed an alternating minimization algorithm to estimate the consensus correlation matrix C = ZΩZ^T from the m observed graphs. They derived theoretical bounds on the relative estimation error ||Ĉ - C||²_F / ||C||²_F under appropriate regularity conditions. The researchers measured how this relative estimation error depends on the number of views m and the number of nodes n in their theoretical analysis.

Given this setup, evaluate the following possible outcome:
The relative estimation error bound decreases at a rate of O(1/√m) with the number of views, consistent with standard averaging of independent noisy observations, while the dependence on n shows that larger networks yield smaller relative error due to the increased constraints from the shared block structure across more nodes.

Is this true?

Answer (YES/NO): NO